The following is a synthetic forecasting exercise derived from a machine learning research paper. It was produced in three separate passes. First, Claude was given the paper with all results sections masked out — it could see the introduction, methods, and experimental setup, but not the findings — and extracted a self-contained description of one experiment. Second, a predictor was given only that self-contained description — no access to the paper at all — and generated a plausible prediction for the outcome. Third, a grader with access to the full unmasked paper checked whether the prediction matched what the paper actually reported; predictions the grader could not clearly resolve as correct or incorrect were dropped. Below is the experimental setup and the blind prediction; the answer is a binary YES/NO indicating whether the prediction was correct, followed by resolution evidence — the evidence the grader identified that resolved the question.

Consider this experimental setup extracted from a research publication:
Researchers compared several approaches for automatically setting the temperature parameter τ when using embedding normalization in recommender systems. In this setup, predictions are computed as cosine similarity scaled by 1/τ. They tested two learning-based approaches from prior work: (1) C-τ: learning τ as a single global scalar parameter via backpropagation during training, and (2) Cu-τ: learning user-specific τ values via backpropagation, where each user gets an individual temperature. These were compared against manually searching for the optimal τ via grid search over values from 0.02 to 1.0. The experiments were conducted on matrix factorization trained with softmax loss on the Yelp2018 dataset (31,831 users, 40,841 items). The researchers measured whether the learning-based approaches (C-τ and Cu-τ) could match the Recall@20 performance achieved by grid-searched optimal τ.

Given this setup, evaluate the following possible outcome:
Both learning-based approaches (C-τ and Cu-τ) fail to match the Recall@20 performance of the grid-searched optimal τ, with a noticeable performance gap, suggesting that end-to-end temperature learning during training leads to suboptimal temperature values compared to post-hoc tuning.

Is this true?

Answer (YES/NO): YES